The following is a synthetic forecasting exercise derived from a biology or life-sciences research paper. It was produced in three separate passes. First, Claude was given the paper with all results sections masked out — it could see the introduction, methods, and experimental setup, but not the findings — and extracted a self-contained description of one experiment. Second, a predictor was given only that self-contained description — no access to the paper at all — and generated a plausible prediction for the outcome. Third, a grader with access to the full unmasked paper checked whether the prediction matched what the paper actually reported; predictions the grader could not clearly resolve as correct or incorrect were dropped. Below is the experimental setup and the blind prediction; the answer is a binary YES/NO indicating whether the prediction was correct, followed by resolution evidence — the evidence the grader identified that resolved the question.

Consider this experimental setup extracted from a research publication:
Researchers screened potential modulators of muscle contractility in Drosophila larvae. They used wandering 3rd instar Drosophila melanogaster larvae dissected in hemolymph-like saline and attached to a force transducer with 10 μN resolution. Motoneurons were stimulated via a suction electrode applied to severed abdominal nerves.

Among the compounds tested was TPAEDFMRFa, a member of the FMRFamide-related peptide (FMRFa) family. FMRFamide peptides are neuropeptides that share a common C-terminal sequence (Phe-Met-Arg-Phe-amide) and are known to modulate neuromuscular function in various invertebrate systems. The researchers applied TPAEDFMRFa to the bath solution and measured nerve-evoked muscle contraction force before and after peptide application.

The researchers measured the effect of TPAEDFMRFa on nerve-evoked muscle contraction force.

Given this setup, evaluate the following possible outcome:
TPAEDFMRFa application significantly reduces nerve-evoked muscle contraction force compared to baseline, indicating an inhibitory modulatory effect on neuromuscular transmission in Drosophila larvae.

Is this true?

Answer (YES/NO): NO